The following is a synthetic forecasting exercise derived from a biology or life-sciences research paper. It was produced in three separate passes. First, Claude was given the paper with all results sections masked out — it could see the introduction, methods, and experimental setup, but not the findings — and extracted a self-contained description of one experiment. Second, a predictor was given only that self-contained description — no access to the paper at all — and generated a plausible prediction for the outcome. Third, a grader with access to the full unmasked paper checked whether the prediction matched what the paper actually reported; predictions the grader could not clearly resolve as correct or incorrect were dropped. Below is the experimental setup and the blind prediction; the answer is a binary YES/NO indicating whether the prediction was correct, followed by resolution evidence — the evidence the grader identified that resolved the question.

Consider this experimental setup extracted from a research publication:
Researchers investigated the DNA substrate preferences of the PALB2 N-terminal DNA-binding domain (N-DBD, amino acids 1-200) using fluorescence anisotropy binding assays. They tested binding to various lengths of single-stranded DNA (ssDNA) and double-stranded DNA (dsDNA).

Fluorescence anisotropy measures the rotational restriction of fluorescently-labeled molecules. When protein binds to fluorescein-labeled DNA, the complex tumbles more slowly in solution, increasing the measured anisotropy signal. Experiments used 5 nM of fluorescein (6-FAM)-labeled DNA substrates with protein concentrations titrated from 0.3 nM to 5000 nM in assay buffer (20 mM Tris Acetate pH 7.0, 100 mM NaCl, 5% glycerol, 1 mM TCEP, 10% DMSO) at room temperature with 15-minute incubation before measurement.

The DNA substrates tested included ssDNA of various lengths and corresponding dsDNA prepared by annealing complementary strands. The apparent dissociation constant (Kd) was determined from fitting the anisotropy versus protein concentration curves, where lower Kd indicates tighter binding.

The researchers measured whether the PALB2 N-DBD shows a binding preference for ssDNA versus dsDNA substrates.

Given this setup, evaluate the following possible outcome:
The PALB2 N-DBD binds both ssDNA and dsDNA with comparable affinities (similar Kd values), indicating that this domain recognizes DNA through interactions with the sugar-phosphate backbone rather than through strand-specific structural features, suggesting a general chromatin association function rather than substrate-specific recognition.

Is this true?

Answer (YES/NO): NO